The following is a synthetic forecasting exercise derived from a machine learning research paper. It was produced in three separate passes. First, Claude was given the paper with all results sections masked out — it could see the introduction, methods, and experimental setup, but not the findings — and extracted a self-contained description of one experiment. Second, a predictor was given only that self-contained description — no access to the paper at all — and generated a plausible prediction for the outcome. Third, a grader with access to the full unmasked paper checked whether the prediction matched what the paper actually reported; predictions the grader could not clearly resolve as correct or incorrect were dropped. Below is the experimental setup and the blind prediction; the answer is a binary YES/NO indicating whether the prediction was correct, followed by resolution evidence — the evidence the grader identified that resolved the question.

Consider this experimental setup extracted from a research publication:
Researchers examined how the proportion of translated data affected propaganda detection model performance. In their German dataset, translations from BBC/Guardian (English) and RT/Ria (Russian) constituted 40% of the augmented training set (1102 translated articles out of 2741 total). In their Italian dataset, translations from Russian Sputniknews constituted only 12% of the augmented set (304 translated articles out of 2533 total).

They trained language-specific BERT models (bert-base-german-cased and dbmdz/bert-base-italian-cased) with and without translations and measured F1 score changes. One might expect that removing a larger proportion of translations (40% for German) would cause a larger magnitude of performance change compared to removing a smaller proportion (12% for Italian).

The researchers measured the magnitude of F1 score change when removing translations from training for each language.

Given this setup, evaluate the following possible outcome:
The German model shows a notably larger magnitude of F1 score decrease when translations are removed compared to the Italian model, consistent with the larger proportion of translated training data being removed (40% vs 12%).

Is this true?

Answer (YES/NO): NO